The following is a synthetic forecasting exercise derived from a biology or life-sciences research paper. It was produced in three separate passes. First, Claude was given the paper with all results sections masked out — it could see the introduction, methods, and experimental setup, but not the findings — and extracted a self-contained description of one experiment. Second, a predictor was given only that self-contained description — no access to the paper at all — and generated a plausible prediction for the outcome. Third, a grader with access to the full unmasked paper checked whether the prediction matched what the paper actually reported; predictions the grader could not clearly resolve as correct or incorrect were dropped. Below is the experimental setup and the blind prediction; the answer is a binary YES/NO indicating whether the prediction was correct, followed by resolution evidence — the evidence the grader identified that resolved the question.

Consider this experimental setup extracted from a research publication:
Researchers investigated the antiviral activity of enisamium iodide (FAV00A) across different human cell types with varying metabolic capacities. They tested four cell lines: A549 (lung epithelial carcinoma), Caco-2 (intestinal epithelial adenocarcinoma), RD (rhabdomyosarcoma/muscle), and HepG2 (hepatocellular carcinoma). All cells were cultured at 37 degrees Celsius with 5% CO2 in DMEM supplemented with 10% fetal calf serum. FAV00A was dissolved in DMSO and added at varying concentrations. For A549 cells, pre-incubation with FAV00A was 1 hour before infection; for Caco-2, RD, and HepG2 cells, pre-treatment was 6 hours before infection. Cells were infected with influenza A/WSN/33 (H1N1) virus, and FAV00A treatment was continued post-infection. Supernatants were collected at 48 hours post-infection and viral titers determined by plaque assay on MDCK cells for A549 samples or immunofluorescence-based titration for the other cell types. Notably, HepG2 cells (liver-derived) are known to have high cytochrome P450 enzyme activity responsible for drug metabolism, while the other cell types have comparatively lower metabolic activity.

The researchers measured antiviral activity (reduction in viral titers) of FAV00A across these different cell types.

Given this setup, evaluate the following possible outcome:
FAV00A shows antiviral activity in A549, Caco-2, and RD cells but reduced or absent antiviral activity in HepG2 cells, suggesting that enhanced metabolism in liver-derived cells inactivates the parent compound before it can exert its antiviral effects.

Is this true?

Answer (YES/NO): NO